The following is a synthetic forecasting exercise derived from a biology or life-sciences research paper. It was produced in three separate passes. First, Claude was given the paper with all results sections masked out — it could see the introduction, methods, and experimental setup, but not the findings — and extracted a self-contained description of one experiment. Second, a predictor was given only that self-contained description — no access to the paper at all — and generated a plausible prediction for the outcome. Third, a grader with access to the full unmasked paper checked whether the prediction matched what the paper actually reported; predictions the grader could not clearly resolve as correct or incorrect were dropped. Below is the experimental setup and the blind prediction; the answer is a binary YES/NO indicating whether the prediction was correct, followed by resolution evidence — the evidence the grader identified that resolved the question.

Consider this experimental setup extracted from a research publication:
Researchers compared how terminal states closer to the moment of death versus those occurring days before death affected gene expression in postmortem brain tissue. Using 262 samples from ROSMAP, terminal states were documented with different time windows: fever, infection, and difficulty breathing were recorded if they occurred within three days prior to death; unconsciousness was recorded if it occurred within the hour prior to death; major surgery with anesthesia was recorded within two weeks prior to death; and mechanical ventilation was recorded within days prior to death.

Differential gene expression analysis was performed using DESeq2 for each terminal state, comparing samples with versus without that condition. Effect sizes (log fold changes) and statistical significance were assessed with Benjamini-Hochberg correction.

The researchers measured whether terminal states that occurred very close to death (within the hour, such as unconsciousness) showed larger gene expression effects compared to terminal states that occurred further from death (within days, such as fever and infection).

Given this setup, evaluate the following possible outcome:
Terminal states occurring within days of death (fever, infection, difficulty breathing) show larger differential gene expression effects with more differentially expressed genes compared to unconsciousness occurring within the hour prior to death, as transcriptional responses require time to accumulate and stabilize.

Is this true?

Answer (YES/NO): NO